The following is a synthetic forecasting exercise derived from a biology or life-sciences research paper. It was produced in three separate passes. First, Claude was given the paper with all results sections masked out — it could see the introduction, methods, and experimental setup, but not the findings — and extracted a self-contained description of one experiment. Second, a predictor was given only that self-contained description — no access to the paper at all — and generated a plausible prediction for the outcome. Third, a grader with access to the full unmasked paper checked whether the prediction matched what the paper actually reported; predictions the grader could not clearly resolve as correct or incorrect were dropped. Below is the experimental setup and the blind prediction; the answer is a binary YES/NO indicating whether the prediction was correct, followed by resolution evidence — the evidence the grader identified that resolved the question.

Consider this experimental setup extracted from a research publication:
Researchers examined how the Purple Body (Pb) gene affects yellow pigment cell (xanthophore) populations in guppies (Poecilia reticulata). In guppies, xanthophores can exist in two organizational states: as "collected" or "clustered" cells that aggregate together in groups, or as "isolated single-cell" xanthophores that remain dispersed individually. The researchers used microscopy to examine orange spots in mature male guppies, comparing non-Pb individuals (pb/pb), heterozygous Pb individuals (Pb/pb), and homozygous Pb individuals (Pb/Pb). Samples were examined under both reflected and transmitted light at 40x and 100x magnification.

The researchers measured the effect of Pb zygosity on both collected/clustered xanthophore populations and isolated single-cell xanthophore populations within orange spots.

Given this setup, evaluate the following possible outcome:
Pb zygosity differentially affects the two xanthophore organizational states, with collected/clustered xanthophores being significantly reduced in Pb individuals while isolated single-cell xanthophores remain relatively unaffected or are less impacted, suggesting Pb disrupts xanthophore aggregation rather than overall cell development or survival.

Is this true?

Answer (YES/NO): YES